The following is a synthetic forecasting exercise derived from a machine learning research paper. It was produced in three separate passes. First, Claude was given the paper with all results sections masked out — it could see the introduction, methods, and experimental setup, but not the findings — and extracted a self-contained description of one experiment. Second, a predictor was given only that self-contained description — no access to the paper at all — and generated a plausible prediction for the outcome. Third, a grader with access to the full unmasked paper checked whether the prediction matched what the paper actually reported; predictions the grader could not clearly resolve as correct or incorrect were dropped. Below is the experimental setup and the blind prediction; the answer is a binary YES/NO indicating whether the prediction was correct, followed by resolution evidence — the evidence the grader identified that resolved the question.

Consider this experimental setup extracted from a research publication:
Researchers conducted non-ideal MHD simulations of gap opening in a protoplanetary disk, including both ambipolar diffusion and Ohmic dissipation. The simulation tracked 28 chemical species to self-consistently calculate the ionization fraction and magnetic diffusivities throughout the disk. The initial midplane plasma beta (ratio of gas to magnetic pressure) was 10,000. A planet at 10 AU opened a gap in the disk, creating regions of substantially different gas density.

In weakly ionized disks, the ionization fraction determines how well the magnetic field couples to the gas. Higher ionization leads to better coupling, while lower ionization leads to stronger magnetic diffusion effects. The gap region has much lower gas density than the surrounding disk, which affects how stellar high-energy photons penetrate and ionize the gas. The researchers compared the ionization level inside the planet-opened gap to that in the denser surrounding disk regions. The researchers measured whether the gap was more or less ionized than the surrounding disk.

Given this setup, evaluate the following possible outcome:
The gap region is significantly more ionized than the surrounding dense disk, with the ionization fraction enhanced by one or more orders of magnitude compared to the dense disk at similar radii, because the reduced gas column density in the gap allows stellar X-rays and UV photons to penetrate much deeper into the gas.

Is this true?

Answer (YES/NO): YES